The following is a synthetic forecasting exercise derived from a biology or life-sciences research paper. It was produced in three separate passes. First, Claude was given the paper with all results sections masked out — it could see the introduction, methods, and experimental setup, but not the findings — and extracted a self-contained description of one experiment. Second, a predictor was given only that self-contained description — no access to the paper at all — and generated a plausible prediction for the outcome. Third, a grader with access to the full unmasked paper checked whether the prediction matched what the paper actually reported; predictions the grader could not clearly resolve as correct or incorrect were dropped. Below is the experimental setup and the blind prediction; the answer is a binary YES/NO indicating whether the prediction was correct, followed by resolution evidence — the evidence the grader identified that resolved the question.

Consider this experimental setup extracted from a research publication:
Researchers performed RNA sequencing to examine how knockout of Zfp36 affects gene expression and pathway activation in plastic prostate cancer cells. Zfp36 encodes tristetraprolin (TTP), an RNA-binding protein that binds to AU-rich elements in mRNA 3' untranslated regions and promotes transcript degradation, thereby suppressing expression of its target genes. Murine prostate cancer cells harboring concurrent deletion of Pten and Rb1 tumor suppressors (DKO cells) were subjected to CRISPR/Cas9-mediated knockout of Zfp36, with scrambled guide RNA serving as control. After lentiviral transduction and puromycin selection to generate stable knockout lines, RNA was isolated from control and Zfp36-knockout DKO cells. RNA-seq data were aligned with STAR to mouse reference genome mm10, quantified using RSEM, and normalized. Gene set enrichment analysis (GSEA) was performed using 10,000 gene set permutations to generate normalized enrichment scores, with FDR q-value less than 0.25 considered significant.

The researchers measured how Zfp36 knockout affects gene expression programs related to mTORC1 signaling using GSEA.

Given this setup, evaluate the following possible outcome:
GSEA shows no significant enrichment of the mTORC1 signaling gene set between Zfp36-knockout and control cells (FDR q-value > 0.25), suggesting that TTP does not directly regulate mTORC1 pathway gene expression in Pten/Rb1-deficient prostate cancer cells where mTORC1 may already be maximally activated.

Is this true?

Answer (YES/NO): NO